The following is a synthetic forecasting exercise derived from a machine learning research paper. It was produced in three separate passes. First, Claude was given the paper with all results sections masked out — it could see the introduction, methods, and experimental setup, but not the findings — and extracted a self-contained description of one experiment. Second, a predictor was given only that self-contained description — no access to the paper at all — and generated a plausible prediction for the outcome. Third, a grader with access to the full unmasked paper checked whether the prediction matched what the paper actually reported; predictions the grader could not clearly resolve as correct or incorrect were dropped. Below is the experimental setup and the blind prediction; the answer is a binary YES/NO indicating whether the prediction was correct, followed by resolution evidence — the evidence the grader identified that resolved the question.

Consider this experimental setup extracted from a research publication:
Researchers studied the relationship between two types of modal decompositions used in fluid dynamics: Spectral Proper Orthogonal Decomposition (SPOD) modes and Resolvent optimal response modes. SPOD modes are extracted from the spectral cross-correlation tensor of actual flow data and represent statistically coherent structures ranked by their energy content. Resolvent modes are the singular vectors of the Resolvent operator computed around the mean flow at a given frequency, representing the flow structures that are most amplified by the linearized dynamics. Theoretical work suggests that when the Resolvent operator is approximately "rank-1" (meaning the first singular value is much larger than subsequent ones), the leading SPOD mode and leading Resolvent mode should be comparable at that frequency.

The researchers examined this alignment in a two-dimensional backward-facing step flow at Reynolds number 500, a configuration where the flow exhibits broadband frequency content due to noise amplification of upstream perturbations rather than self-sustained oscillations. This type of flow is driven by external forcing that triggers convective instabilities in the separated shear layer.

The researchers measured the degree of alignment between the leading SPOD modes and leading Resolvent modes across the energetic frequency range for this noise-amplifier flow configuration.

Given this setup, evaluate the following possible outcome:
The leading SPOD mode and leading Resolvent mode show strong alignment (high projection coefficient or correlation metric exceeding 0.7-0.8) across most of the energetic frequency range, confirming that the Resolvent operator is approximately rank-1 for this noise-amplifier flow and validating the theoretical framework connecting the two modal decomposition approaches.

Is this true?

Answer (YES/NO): NO